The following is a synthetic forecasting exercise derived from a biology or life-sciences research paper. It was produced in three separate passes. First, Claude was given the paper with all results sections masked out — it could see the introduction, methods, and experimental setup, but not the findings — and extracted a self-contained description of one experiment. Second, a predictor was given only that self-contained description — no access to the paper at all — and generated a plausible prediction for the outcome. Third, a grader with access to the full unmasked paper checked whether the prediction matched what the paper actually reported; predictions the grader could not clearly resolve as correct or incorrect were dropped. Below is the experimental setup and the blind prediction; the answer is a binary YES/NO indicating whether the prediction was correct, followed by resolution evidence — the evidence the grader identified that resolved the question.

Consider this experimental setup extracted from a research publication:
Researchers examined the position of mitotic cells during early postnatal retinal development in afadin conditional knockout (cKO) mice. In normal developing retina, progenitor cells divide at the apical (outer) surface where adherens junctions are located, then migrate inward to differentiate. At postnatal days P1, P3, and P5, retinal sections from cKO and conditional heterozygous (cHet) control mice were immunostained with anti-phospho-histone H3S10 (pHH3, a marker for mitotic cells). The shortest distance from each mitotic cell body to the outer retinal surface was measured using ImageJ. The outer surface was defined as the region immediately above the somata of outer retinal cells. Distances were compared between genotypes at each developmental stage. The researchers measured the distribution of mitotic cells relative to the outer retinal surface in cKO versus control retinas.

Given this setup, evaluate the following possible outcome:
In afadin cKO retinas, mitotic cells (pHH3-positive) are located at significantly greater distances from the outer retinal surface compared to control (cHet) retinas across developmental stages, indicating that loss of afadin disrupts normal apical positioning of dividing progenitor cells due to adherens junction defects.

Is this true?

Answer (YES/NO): YES